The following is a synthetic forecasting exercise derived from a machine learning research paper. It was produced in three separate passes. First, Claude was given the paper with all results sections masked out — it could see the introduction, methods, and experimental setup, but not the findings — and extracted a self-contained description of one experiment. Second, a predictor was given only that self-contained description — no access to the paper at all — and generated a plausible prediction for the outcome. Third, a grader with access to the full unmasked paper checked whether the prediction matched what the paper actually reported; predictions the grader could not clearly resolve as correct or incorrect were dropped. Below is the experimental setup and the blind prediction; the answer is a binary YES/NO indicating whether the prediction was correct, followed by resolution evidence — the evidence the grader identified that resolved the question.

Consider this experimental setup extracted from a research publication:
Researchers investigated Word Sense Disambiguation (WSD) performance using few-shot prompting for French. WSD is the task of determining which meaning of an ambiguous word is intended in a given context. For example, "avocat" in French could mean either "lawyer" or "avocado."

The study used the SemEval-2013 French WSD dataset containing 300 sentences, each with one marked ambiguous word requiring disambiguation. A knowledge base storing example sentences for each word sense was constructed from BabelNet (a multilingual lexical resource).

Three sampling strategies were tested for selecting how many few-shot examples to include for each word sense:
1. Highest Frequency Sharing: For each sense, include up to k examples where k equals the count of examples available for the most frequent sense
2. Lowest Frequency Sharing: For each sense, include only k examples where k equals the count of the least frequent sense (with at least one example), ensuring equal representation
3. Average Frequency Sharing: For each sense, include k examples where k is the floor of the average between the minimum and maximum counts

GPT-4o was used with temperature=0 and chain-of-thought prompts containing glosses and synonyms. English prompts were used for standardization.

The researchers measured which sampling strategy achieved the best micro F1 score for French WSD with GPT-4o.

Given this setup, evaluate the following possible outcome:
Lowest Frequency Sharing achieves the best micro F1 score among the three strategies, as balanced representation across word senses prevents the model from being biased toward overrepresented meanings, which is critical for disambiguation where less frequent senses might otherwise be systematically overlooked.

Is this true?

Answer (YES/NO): NO